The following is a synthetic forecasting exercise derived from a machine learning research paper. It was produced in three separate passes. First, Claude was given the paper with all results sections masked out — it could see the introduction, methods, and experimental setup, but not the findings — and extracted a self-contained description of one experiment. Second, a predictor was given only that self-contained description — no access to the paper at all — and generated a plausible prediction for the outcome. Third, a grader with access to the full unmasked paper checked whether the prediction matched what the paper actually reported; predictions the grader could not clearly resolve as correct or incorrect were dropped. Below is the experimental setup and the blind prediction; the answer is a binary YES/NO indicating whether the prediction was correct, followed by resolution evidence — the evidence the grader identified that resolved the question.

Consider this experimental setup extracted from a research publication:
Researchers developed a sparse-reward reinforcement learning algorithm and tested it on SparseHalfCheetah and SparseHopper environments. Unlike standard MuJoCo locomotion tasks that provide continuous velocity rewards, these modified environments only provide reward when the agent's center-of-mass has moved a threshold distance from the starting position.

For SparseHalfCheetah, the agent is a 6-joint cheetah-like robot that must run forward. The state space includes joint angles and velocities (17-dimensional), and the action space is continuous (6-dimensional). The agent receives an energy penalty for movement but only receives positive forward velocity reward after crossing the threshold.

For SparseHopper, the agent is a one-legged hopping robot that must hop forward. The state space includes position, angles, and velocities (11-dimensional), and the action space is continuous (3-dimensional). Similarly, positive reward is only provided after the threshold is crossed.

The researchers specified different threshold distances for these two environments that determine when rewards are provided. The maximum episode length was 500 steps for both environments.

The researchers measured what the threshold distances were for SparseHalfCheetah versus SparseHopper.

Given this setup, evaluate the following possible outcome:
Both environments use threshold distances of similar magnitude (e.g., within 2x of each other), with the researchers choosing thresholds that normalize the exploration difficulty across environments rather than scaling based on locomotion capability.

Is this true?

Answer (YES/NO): NO